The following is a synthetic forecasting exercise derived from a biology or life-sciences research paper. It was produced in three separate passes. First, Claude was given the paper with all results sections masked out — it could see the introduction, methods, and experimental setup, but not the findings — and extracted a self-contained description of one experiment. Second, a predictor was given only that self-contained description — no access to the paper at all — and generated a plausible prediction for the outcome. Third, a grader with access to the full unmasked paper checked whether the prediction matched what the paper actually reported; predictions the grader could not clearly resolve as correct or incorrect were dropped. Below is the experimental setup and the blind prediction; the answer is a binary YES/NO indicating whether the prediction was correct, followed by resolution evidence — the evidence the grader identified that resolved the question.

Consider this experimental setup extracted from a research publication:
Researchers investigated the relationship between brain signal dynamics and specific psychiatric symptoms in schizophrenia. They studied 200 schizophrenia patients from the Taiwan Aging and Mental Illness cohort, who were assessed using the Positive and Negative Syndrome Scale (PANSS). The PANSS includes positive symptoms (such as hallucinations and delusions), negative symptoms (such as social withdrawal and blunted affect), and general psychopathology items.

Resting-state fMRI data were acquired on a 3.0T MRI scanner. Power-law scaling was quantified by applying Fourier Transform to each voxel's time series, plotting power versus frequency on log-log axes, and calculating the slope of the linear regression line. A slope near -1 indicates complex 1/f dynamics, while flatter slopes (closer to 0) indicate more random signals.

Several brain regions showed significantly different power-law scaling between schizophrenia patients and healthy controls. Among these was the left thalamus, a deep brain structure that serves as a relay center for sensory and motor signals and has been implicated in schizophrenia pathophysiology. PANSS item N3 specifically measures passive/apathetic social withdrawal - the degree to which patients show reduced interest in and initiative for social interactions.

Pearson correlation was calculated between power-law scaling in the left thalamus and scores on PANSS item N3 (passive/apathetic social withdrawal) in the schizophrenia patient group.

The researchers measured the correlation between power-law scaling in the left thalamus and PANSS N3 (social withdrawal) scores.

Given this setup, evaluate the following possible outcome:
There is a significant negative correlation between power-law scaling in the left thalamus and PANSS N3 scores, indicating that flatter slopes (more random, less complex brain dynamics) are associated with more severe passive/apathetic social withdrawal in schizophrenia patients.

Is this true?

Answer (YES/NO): NO